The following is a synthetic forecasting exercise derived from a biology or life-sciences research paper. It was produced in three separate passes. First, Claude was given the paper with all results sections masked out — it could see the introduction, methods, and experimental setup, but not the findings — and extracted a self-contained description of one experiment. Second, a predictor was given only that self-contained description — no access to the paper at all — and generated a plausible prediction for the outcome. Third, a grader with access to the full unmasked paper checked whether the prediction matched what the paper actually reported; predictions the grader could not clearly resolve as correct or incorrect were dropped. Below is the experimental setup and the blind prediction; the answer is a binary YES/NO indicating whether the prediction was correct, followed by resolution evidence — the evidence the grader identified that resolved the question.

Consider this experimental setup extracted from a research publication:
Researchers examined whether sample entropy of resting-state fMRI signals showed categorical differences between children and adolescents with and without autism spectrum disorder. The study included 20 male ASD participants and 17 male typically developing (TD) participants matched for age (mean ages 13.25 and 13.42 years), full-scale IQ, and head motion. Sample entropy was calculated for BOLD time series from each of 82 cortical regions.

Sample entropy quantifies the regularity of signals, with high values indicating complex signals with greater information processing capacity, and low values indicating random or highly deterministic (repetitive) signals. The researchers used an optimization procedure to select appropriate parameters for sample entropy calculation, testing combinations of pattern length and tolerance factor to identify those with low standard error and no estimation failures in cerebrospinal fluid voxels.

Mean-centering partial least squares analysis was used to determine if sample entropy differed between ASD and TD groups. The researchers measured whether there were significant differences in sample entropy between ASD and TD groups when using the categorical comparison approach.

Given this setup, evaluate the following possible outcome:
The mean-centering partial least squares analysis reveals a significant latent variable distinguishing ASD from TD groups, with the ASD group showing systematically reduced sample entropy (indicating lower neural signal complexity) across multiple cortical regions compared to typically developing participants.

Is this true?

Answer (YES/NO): NO